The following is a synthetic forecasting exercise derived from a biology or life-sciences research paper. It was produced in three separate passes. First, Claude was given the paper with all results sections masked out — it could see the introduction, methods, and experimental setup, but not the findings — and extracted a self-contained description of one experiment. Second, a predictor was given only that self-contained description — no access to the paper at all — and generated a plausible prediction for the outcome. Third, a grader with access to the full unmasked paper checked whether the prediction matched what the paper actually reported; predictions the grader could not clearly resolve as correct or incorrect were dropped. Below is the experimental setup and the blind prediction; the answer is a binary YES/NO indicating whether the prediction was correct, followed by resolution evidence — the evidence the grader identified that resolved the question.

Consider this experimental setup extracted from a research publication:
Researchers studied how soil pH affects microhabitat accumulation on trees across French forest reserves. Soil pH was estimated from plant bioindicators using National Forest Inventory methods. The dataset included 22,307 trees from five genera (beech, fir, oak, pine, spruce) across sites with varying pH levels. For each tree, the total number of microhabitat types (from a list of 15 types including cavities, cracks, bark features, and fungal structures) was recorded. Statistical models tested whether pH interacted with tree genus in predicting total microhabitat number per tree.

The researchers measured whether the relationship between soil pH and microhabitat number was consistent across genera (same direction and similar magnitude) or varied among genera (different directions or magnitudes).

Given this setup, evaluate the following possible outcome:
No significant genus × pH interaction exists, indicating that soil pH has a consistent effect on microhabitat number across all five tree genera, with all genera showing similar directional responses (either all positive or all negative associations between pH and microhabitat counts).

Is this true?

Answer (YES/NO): YES